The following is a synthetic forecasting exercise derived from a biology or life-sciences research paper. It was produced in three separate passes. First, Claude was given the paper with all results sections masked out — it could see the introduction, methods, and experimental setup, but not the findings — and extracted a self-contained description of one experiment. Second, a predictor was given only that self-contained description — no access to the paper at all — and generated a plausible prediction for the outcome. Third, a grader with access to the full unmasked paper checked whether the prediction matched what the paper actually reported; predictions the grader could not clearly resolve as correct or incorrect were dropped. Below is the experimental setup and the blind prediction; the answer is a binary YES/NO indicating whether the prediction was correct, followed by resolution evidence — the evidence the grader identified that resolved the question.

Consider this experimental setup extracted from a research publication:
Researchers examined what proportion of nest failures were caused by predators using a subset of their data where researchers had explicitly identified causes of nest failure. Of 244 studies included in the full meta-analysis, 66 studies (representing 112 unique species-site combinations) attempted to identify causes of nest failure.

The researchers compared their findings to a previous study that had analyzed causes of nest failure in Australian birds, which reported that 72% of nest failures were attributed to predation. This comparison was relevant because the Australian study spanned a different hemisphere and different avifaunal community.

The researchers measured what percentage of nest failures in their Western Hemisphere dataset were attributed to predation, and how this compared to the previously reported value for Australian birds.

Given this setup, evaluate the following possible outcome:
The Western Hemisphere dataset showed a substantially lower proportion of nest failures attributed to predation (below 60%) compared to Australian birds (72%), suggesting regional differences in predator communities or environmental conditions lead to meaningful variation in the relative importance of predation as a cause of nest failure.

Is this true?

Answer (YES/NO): NO